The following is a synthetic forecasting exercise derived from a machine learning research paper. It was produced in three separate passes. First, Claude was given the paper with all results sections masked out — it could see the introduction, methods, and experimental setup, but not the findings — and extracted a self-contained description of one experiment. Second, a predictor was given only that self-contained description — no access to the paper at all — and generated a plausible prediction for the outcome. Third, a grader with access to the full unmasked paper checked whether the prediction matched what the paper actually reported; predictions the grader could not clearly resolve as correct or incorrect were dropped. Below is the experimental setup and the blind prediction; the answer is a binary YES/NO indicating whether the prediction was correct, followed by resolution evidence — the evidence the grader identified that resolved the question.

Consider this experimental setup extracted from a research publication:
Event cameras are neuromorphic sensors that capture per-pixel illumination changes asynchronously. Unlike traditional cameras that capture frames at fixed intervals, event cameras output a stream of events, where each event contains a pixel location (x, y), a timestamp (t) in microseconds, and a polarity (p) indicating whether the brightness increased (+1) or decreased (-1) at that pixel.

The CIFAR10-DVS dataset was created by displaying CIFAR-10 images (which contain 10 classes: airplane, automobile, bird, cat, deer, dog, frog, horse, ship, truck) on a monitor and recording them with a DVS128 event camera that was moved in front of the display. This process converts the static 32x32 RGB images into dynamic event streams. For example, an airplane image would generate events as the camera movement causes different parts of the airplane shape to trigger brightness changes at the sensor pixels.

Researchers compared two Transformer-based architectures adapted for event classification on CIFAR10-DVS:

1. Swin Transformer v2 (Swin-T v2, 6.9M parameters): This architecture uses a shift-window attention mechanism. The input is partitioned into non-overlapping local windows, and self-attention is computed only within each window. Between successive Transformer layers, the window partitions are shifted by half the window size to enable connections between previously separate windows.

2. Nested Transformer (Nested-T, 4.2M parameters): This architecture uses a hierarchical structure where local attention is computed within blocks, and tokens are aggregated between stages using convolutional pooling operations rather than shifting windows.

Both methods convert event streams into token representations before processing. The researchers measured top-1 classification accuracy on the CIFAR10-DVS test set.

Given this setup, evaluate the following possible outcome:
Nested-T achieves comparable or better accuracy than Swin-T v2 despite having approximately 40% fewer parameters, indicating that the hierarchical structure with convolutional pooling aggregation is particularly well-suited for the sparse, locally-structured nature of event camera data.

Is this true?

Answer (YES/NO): YES